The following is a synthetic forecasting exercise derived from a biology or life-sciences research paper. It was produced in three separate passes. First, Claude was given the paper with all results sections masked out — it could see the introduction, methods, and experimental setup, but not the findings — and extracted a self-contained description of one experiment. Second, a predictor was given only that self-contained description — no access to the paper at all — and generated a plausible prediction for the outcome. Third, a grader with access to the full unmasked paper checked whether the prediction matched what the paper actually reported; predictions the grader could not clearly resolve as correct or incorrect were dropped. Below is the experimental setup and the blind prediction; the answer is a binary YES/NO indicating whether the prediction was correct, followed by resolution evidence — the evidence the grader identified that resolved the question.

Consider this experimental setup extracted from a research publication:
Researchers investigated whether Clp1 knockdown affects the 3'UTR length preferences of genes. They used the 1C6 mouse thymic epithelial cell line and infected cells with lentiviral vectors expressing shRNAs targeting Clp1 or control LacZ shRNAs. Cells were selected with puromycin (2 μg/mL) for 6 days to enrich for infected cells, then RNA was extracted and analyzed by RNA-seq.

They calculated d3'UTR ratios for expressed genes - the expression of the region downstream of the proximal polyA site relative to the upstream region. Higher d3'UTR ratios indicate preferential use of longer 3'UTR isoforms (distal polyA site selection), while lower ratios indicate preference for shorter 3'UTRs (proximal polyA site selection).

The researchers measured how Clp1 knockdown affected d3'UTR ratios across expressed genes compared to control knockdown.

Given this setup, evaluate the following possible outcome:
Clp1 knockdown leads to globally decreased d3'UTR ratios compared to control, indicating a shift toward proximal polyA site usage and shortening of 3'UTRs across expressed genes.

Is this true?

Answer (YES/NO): NO